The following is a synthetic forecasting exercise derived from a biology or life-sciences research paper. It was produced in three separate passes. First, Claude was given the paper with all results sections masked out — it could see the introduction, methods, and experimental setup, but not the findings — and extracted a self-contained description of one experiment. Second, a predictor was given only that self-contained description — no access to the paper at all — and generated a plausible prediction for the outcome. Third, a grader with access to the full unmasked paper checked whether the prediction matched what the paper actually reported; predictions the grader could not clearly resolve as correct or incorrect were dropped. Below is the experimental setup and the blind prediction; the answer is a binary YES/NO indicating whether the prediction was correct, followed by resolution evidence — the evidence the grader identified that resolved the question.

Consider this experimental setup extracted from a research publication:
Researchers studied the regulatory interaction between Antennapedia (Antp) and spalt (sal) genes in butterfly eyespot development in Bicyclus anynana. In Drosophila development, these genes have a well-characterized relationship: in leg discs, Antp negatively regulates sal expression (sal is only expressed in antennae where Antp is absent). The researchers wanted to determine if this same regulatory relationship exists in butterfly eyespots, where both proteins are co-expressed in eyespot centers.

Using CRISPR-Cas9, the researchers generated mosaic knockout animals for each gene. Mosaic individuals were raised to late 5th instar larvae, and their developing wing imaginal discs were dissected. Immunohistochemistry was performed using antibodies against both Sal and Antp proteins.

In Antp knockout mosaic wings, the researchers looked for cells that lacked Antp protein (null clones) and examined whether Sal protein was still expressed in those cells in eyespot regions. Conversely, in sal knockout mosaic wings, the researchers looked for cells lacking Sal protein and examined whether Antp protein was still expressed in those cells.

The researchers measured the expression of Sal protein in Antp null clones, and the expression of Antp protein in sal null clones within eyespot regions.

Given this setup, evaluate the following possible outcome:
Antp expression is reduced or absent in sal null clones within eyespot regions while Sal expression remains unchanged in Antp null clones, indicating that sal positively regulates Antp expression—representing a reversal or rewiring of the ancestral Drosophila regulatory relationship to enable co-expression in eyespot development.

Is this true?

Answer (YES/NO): NO